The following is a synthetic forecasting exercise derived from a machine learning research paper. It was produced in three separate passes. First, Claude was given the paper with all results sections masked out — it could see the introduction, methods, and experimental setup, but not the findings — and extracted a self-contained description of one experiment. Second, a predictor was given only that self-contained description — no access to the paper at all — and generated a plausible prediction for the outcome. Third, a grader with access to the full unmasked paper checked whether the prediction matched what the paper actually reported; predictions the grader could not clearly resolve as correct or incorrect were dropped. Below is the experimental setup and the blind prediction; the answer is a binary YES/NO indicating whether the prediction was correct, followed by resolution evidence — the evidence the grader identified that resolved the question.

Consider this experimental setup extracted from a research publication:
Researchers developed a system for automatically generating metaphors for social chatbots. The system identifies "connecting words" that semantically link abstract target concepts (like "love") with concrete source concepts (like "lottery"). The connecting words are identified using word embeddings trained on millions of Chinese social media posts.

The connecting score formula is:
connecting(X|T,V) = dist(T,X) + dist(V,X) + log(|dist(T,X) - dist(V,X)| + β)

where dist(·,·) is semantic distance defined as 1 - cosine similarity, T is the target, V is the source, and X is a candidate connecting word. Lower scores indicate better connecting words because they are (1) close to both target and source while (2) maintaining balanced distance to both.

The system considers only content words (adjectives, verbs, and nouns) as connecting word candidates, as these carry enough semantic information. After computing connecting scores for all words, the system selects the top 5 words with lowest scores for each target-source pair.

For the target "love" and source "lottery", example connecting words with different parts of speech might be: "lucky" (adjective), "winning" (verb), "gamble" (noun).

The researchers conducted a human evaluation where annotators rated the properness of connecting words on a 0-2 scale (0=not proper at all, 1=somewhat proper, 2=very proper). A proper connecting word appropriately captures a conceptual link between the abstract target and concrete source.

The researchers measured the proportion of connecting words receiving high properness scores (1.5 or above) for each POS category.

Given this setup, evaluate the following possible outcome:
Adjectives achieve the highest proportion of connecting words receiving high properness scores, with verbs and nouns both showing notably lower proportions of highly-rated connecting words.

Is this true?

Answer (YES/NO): YES